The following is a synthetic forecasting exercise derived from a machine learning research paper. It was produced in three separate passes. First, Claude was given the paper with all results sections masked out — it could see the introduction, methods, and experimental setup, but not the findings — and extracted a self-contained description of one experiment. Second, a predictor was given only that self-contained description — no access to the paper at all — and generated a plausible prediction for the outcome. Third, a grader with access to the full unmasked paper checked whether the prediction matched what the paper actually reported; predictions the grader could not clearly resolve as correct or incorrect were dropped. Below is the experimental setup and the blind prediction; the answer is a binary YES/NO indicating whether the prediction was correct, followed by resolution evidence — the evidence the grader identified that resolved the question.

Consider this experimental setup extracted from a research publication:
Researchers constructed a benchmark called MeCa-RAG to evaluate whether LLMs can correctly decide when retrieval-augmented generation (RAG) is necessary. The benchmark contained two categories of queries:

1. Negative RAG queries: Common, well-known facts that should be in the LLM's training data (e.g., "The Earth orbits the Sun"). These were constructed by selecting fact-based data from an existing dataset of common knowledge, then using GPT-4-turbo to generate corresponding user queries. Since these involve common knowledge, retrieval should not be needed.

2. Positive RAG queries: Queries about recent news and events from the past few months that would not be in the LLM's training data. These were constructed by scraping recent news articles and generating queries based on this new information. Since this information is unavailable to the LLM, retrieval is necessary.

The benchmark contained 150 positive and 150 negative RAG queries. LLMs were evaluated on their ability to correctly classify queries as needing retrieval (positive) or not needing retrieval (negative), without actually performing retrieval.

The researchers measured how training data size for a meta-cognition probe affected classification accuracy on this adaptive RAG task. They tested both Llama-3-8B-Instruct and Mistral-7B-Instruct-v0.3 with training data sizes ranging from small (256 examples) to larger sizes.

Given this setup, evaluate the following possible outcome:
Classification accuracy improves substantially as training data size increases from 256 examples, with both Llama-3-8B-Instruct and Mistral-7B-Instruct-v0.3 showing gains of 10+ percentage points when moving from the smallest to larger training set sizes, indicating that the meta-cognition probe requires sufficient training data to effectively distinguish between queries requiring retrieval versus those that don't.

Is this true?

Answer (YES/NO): NO